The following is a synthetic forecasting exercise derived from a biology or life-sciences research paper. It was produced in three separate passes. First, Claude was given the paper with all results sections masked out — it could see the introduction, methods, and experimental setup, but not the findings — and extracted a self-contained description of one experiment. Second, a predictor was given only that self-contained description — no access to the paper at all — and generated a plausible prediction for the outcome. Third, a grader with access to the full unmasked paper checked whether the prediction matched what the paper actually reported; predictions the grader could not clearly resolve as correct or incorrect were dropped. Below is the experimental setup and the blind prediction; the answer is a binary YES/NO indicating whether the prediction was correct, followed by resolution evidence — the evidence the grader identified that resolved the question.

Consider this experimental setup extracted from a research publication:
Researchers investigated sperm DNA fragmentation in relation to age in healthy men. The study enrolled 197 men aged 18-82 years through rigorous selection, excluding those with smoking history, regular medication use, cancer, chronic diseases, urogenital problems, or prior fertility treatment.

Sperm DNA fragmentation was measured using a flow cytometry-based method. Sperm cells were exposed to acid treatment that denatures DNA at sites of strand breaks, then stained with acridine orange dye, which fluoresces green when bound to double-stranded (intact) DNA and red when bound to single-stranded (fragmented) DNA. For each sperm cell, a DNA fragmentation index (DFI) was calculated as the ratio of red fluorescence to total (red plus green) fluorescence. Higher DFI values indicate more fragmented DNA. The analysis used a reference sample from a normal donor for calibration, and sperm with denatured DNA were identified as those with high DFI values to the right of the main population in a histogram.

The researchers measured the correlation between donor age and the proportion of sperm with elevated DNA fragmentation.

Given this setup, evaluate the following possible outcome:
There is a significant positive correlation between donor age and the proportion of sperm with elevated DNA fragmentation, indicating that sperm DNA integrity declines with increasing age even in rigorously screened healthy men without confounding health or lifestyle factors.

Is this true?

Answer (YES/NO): YES